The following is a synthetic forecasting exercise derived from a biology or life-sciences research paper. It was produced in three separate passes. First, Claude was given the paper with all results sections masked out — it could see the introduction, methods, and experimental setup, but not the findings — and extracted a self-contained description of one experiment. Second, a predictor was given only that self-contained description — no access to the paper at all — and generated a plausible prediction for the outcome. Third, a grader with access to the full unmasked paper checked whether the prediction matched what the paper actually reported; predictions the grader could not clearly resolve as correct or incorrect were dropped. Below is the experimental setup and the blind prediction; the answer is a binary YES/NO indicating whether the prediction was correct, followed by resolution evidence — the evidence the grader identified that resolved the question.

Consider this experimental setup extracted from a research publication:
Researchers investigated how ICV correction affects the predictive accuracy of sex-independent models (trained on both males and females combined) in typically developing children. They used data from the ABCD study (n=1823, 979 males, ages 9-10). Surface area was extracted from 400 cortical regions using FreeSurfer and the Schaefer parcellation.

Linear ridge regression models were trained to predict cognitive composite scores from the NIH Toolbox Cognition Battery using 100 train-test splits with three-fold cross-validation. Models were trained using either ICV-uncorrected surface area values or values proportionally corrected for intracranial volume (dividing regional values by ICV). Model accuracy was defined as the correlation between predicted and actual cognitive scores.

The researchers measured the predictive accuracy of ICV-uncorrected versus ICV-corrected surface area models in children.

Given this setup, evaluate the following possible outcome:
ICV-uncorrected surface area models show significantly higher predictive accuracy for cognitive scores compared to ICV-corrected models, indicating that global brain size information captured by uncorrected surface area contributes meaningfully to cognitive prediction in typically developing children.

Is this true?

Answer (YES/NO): NO